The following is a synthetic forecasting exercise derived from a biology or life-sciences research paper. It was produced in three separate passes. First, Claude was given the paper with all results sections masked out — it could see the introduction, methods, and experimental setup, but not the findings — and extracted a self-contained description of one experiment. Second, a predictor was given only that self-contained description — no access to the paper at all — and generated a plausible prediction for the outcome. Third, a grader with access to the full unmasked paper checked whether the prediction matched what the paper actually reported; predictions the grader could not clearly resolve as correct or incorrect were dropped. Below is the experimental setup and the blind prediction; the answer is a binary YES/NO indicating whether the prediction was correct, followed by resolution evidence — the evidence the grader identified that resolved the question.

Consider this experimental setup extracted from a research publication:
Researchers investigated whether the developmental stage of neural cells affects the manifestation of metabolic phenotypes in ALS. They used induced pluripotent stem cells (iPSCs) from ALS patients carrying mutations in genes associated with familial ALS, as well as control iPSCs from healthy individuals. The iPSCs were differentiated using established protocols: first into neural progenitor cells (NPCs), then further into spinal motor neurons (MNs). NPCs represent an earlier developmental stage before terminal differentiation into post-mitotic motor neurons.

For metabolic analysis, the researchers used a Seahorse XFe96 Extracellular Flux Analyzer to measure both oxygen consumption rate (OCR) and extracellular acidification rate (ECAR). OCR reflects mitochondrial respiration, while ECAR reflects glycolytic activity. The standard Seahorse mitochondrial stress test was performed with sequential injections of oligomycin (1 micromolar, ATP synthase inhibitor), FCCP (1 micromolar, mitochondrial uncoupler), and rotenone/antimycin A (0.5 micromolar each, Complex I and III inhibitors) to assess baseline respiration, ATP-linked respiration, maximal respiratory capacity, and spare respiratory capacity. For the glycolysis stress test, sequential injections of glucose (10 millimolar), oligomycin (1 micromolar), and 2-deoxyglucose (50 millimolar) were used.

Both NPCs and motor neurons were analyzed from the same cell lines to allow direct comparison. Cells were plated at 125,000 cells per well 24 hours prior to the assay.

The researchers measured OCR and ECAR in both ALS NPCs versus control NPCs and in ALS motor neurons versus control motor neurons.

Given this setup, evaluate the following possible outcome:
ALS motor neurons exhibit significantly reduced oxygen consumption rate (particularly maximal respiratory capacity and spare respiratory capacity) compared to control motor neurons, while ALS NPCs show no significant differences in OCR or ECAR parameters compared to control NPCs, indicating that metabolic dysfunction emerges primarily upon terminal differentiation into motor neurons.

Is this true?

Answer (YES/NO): NO